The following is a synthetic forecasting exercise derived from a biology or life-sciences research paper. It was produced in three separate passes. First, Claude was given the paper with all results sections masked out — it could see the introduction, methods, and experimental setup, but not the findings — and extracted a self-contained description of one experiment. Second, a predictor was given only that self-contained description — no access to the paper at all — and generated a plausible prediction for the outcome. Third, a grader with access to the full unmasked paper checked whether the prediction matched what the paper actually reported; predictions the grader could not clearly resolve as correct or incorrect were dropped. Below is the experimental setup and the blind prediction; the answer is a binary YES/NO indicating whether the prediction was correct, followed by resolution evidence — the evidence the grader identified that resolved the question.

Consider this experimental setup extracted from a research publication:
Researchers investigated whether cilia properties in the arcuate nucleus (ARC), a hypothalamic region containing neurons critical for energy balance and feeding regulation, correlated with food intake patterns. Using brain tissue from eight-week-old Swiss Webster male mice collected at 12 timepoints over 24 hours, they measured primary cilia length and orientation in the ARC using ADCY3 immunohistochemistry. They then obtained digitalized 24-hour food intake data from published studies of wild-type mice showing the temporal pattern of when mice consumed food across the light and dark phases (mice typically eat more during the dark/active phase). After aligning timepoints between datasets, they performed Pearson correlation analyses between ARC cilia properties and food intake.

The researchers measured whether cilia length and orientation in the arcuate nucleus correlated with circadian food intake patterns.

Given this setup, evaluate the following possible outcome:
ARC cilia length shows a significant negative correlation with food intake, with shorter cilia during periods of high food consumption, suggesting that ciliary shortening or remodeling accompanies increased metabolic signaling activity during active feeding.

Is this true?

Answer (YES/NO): NO